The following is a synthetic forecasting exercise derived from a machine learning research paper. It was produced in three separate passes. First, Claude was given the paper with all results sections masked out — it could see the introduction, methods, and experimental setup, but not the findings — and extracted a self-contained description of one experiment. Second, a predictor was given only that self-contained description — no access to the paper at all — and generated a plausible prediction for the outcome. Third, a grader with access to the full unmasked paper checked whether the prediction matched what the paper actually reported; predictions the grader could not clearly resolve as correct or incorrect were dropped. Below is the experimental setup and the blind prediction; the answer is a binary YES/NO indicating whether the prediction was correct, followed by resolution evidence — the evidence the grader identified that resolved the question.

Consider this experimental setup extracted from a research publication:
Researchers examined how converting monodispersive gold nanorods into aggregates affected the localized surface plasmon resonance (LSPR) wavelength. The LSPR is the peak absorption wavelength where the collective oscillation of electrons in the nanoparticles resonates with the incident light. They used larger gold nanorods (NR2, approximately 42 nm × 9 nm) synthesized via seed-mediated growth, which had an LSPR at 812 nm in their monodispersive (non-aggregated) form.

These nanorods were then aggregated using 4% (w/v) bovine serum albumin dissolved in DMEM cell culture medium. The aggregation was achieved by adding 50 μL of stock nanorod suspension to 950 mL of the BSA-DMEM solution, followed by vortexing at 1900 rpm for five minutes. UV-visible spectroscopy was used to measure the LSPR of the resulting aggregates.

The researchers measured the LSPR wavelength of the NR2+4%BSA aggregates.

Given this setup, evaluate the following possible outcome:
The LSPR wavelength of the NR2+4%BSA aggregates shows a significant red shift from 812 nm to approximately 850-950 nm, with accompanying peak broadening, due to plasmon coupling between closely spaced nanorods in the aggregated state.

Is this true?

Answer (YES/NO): NO